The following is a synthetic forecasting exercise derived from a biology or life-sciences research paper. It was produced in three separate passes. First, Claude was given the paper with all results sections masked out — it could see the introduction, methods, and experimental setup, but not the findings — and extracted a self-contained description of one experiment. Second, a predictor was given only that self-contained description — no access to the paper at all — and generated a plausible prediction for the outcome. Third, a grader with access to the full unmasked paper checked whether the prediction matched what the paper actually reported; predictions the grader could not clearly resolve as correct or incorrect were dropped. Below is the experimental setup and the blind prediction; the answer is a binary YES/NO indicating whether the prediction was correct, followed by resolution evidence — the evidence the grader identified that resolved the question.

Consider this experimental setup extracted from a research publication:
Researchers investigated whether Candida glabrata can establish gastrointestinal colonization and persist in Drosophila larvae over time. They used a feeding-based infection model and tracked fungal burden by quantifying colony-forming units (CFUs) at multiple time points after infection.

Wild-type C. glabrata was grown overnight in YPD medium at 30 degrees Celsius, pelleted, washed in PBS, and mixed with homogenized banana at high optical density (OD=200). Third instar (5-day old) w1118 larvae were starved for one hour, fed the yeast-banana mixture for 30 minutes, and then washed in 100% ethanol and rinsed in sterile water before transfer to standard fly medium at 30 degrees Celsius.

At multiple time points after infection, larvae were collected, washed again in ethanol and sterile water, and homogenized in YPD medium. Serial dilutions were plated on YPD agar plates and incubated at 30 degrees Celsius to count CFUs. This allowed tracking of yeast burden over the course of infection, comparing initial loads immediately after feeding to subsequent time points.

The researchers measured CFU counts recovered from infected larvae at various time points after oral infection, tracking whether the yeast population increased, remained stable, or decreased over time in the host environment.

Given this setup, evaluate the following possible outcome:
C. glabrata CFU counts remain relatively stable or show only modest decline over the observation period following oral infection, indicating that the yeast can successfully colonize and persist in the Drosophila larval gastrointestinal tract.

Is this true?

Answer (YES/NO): NO